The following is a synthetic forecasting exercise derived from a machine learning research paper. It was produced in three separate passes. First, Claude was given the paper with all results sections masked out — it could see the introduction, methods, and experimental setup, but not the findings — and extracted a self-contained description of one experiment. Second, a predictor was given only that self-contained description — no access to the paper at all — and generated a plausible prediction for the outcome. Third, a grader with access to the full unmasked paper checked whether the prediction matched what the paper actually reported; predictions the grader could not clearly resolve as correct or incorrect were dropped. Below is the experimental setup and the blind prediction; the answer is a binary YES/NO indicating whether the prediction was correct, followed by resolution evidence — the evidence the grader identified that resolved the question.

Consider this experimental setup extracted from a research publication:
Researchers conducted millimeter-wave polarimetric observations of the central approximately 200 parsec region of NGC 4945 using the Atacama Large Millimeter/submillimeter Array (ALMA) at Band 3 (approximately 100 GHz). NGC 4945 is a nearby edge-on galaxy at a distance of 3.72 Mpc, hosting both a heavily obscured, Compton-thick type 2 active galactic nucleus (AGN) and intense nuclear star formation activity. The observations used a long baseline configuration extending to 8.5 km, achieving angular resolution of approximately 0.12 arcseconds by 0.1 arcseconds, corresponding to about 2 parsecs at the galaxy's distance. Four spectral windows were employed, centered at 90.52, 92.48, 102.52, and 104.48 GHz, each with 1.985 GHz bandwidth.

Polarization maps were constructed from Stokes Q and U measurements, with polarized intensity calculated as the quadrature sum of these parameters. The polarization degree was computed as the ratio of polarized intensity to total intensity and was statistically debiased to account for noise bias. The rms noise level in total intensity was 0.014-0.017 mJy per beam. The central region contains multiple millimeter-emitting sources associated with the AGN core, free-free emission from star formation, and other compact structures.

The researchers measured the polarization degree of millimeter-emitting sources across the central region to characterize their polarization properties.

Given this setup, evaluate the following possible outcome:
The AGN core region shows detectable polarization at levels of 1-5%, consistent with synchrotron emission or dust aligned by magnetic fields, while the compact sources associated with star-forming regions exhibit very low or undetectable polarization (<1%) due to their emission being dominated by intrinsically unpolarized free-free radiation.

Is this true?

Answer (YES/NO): NO